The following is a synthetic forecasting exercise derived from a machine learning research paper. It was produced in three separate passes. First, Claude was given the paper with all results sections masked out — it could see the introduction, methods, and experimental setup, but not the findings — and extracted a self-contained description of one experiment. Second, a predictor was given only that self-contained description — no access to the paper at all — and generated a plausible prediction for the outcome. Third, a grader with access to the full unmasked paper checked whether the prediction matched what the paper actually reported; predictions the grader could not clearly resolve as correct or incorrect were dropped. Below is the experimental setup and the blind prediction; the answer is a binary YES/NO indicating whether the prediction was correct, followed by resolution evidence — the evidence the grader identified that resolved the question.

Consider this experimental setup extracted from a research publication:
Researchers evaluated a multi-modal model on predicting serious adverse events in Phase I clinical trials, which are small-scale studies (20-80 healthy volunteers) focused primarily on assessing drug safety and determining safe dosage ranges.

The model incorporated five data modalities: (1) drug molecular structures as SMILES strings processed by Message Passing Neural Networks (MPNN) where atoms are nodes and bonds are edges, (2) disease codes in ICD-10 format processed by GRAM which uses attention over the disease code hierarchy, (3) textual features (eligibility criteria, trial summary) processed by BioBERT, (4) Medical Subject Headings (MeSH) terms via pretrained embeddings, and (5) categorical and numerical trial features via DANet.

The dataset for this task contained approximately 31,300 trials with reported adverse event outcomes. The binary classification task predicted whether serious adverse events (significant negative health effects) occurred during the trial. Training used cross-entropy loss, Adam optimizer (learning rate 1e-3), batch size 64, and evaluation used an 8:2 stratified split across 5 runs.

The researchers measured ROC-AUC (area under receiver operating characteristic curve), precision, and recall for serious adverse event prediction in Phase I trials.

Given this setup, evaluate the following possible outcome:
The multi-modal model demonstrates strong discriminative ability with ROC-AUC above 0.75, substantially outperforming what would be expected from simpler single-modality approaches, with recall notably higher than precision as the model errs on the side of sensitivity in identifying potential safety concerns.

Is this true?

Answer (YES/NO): NO